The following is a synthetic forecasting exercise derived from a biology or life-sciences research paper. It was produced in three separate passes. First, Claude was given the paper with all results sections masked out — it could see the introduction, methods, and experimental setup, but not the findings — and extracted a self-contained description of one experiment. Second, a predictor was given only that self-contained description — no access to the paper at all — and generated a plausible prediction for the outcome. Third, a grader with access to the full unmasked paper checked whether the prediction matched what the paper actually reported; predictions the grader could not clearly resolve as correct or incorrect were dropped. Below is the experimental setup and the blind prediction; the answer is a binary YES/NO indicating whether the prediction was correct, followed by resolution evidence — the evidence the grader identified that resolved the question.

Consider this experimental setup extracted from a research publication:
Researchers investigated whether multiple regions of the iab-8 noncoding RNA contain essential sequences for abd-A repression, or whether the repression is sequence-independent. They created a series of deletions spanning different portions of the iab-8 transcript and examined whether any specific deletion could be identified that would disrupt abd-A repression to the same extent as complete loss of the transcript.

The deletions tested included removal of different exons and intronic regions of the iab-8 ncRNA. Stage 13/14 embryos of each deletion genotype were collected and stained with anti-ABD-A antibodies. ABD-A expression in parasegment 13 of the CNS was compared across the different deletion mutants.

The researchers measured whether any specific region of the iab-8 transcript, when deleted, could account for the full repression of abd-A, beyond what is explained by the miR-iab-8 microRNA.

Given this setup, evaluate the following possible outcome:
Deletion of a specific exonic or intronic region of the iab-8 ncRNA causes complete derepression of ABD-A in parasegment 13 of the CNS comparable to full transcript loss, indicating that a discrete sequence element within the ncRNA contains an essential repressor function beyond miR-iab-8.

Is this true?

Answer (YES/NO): NO